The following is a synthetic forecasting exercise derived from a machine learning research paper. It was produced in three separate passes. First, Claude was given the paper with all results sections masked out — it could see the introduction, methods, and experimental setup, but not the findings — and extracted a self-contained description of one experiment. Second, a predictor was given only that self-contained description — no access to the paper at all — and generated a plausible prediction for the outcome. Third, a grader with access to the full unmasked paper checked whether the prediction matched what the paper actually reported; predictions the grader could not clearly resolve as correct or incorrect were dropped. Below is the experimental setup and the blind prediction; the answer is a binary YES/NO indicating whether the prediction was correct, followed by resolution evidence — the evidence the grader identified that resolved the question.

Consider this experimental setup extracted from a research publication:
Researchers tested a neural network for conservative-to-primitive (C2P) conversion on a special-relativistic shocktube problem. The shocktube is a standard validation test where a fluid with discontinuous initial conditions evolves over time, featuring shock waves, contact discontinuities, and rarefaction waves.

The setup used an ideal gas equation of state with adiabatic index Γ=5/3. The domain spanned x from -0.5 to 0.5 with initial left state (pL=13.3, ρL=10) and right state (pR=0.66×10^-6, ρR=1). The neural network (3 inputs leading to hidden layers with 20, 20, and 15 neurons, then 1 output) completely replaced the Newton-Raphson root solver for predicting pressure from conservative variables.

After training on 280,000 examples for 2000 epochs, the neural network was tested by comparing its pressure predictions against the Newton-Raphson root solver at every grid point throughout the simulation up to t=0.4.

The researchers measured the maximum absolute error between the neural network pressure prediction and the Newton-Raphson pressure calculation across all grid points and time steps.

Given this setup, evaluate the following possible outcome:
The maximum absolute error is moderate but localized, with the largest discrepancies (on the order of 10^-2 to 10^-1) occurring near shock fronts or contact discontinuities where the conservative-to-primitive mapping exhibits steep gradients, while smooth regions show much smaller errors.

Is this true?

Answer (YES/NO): NO